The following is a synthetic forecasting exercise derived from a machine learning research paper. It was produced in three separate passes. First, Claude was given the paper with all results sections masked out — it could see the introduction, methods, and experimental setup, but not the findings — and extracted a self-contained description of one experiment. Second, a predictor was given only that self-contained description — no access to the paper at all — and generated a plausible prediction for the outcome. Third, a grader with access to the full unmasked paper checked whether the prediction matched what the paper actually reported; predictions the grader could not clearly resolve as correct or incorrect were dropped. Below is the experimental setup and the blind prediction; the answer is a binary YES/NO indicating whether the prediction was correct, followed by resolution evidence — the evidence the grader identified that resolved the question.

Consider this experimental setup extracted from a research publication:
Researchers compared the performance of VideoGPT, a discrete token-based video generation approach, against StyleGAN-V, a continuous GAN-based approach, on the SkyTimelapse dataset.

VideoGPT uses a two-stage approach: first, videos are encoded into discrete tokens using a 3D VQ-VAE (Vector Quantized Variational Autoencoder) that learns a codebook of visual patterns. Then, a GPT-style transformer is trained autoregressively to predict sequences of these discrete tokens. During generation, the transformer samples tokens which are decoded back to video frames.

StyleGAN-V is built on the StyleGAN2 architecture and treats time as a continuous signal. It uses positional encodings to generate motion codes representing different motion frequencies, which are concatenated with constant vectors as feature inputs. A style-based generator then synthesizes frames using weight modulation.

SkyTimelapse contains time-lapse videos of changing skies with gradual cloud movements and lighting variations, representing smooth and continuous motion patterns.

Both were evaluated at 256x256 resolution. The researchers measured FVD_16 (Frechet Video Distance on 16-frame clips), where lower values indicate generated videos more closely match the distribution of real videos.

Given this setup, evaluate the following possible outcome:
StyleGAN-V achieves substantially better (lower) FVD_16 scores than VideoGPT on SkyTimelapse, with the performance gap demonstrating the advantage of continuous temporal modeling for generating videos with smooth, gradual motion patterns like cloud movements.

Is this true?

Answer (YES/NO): YES